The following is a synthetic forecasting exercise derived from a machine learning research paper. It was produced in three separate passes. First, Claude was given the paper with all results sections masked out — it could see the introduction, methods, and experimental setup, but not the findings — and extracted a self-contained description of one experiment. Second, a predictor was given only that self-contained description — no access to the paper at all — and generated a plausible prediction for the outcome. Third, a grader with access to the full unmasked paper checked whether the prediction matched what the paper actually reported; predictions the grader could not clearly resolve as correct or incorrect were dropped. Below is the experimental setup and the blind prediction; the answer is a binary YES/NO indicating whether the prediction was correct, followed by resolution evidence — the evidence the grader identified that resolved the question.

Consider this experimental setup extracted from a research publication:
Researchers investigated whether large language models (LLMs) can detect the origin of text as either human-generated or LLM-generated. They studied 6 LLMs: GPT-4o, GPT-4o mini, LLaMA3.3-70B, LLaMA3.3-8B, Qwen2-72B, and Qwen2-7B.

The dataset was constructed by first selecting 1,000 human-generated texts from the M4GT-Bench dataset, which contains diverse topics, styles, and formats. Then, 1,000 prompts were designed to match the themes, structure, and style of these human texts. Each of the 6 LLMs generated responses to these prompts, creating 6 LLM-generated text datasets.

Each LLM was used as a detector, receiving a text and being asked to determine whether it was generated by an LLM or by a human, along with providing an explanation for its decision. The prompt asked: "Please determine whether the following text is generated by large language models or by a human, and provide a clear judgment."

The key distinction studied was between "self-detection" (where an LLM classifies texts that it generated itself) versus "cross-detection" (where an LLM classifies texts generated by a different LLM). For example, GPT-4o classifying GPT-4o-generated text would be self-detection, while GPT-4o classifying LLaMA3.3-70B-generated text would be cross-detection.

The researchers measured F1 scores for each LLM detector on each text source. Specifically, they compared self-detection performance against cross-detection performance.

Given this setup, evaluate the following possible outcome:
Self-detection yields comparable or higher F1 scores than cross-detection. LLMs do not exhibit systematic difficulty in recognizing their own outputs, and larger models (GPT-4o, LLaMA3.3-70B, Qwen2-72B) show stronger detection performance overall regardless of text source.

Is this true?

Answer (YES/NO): YES